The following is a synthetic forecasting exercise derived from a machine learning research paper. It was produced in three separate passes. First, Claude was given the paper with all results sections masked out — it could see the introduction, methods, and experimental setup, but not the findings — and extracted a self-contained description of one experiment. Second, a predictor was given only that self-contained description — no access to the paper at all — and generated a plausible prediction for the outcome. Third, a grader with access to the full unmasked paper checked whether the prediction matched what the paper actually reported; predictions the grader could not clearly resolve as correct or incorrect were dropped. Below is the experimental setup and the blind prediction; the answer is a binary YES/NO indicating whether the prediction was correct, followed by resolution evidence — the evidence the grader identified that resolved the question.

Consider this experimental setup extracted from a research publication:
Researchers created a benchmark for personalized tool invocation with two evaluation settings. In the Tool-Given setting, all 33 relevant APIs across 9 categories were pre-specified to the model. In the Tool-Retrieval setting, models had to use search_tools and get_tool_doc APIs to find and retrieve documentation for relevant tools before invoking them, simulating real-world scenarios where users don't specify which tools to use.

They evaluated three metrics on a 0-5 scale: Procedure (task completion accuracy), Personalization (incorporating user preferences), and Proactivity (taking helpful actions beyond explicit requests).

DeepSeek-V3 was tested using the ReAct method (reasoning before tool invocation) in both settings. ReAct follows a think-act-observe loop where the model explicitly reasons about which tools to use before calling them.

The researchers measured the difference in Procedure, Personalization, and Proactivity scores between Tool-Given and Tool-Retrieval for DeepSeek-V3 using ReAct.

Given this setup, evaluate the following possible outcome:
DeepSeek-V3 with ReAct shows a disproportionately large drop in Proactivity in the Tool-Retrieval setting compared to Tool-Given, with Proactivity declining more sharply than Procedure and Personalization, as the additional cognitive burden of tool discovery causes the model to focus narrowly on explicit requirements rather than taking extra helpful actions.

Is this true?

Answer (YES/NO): NO